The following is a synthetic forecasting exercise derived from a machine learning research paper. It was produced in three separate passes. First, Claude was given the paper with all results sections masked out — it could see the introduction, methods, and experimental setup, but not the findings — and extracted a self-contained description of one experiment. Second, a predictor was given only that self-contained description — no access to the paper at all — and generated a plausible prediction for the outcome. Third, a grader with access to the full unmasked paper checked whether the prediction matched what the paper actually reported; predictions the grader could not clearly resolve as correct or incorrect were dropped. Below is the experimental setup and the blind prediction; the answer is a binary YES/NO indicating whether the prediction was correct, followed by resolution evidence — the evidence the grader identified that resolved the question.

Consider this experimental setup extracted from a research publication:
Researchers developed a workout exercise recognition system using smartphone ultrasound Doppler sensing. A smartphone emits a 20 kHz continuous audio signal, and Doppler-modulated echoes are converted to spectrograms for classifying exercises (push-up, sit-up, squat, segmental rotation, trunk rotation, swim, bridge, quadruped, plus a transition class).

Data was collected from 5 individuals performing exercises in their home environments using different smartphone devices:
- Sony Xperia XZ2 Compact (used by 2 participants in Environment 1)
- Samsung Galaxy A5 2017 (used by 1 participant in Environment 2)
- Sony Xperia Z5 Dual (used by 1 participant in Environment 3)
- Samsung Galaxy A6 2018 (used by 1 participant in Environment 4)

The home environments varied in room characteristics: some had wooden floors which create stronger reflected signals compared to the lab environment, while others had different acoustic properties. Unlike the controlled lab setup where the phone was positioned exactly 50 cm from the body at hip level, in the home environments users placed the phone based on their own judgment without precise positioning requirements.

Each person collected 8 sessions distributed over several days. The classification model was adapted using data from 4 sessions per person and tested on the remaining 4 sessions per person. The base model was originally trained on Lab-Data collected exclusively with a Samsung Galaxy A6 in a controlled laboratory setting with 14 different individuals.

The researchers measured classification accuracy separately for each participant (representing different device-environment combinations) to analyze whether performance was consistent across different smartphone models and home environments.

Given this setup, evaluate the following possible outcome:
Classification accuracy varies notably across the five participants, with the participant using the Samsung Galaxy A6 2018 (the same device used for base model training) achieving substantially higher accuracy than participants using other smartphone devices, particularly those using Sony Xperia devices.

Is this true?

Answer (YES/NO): NO